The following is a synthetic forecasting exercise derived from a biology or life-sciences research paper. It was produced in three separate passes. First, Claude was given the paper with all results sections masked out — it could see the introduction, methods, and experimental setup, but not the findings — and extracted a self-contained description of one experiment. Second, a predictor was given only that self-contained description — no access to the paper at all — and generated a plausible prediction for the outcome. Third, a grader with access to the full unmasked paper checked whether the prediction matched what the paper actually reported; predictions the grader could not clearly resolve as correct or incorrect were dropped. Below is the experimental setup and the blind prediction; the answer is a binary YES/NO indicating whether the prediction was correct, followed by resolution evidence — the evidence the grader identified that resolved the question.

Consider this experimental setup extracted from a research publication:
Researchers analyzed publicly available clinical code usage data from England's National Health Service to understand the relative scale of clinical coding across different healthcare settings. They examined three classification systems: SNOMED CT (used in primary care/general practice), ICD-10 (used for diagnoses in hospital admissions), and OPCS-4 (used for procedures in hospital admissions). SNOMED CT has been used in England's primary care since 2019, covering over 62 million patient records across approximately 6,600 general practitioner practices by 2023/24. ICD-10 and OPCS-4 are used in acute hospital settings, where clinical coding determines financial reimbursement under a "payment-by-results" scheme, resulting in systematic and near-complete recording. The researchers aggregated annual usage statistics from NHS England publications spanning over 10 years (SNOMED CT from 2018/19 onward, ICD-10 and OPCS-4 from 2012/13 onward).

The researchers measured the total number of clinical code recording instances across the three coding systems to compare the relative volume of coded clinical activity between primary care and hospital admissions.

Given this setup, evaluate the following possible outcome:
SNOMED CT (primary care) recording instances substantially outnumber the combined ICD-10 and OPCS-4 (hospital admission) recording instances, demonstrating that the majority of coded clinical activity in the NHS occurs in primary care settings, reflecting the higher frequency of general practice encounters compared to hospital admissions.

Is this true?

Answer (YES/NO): YES